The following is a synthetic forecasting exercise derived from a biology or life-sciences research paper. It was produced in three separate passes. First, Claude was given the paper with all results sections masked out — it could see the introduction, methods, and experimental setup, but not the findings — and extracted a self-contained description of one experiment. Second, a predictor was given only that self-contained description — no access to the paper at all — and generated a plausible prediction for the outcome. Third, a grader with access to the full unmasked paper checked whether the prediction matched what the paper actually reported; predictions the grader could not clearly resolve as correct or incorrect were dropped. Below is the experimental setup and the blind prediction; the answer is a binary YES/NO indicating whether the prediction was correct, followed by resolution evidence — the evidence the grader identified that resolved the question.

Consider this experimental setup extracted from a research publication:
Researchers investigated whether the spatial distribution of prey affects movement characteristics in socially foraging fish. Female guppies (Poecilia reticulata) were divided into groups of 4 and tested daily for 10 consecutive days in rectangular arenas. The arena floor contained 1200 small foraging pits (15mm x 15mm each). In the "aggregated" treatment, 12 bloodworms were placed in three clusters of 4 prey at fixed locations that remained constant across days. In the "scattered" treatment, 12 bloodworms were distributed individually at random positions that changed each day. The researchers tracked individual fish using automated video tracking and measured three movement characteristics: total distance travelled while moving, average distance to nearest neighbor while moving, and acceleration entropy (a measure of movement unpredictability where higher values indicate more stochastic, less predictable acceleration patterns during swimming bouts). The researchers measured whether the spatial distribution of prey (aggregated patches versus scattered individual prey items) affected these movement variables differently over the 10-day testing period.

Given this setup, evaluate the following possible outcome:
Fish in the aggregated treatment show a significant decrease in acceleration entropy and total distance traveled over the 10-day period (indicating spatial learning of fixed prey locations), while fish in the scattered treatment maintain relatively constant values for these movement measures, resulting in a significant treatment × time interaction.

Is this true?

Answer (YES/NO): NO